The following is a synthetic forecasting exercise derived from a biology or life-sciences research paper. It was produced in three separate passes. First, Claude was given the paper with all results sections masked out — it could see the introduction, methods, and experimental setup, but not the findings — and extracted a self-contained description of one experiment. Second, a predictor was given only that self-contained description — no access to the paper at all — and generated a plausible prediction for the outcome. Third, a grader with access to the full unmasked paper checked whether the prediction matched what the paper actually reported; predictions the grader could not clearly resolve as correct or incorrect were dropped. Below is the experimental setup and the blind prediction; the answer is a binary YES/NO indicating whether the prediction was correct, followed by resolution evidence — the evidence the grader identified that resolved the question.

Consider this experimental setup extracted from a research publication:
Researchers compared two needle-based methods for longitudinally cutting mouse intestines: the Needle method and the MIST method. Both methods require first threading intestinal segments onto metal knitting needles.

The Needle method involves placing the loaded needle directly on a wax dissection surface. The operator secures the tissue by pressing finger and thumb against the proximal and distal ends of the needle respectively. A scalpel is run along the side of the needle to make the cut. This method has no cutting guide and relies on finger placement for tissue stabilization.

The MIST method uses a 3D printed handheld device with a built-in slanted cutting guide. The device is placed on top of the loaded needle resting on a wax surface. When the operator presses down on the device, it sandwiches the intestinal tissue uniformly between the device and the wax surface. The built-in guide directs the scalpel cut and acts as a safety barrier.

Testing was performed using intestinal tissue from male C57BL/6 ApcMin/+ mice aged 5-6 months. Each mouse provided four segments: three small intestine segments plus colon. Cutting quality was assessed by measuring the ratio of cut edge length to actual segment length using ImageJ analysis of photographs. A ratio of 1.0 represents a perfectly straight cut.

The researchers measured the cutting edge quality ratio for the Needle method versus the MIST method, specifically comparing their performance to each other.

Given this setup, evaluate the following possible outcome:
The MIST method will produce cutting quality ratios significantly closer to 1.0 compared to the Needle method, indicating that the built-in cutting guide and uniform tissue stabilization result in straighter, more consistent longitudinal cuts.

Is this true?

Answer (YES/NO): NO